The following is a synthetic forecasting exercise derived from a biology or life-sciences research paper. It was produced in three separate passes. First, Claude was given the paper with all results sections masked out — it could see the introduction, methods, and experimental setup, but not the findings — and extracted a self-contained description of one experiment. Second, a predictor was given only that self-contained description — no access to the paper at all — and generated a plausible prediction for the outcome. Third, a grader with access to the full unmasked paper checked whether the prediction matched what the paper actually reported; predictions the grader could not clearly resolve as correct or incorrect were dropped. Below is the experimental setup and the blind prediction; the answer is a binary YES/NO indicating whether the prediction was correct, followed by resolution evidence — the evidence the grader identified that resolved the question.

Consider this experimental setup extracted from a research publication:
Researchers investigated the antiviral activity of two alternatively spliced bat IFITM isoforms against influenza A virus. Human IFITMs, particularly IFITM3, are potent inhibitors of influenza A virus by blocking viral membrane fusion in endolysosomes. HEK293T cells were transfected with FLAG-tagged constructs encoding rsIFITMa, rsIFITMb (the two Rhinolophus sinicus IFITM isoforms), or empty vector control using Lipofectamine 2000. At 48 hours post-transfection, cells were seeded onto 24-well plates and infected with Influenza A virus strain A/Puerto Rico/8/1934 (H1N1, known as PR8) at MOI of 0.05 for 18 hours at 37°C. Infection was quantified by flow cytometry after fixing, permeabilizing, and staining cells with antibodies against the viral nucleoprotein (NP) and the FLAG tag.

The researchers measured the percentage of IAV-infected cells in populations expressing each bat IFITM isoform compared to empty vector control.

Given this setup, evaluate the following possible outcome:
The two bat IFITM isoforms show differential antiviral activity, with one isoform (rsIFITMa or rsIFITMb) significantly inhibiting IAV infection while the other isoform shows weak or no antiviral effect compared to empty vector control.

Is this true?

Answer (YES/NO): NO